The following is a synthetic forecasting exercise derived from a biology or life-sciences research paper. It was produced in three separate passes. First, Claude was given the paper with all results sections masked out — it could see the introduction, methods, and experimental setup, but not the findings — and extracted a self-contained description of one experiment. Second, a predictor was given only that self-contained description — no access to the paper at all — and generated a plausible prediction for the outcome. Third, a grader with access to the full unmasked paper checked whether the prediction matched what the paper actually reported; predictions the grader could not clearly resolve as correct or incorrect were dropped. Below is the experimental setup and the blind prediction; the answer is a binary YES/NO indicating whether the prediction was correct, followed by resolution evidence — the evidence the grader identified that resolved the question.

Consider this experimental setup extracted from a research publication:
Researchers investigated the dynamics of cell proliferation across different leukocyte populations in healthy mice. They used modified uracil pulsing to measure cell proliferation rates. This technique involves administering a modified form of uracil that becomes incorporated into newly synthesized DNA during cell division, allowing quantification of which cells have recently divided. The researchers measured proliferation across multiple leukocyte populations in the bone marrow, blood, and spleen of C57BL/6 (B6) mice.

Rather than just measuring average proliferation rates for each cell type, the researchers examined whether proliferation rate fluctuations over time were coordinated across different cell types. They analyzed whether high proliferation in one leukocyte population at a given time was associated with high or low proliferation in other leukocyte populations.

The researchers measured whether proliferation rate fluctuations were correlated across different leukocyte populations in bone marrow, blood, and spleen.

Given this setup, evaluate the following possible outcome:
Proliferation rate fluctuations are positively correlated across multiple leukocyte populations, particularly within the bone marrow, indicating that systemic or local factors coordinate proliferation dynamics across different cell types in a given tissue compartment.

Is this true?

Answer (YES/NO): YES